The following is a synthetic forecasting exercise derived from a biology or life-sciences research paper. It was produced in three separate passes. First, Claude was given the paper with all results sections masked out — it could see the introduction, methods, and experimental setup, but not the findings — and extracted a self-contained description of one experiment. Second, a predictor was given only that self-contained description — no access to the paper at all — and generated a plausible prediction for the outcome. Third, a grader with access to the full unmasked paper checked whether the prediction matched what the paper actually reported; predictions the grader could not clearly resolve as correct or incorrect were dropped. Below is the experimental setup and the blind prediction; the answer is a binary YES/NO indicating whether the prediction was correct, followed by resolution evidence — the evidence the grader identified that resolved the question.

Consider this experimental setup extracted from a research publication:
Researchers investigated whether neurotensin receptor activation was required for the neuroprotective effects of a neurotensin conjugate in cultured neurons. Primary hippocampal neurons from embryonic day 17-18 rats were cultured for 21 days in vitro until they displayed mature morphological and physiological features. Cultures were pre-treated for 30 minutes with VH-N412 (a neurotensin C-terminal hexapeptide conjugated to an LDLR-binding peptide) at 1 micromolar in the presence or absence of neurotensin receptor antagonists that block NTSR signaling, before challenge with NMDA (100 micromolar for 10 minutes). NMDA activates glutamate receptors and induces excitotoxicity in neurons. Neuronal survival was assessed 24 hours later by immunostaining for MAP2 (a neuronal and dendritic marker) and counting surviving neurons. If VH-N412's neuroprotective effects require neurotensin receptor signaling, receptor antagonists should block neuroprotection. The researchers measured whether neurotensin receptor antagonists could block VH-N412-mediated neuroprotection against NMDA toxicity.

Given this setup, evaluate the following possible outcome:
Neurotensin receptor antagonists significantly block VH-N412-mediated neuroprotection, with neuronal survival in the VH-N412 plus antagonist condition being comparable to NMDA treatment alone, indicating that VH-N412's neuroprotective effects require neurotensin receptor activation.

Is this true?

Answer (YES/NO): YES